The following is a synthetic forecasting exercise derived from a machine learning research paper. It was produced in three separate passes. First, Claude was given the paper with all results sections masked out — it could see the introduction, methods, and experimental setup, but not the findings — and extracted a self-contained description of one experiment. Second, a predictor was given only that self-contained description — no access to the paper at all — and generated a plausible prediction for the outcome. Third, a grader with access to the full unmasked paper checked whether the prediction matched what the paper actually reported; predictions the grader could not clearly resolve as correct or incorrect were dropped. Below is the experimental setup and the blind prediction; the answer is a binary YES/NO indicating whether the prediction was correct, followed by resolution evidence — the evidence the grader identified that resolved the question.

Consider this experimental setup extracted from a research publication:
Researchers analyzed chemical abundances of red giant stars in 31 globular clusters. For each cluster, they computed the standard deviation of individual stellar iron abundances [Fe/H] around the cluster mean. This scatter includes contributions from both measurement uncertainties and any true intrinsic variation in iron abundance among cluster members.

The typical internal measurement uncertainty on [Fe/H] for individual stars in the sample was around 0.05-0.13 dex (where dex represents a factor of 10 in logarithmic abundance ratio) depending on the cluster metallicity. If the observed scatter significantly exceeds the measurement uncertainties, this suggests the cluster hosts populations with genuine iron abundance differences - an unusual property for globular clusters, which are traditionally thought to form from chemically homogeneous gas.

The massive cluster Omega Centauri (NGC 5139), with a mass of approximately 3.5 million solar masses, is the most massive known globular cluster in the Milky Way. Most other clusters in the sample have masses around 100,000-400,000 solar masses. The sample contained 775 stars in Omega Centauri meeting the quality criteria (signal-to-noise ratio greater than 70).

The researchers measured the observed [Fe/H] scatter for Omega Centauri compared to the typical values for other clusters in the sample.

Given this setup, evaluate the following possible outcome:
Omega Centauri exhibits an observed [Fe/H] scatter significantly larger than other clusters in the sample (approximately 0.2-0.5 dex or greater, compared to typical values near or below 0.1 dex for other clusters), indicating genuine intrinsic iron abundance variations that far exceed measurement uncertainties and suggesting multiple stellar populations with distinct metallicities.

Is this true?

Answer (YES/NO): YES